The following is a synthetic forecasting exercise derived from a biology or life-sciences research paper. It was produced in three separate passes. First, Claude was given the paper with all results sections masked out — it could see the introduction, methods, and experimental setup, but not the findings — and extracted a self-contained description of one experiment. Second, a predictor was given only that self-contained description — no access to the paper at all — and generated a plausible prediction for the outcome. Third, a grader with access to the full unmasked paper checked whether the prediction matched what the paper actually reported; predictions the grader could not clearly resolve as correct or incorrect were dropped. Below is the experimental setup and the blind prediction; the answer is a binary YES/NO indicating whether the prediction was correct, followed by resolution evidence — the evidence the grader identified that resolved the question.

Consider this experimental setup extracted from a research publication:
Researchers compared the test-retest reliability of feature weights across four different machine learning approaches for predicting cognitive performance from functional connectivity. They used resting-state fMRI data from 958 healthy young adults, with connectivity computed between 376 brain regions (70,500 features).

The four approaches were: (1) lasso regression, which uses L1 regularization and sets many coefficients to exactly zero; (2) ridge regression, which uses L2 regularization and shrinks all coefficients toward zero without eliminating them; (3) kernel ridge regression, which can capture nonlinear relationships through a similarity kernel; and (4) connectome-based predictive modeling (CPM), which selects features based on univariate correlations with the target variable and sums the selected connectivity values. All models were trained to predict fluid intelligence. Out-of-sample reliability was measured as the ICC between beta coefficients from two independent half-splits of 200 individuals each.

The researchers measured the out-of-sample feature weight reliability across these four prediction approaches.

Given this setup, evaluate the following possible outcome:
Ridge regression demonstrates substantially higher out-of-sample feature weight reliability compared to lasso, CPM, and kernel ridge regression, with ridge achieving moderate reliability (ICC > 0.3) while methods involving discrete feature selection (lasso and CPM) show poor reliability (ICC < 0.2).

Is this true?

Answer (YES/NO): NO